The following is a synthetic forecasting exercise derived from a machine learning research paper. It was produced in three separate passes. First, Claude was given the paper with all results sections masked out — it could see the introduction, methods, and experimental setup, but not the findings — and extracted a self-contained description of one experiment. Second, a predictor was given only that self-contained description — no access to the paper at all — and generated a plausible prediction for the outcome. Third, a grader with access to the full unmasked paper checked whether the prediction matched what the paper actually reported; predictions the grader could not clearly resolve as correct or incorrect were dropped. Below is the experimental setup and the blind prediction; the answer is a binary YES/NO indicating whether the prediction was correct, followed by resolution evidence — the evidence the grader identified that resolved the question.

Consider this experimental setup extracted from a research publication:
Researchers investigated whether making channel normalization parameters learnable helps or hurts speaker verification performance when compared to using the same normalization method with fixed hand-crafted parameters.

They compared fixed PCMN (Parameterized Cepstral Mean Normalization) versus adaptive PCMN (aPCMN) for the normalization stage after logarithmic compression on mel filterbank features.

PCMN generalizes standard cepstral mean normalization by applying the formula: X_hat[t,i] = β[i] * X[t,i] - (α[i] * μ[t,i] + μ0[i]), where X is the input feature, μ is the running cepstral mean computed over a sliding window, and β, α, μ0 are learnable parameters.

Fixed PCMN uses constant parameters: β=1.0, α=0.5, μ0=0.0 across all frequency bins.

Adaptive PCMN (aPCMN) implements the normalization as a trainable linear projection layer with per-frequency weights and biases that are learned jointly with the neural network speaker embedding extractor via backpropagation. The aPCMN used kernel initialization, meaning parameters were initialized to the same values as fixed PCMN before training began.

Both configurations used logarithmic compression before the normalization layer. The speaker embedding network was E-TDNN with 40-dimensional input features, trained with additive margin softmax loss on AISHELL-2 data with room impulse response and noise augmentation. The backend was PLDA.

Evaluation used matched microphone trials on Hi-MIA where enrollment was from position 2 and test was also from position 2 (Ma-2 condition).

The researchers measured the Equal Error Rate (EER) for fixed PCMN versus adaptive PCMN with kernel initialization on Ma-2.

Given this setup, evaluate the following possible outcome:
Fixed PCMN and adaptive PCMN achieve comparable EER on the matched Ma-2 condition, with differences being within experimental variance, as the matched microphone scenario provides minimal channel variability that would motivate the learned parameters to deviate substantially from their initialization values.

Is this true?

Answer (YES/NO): NO